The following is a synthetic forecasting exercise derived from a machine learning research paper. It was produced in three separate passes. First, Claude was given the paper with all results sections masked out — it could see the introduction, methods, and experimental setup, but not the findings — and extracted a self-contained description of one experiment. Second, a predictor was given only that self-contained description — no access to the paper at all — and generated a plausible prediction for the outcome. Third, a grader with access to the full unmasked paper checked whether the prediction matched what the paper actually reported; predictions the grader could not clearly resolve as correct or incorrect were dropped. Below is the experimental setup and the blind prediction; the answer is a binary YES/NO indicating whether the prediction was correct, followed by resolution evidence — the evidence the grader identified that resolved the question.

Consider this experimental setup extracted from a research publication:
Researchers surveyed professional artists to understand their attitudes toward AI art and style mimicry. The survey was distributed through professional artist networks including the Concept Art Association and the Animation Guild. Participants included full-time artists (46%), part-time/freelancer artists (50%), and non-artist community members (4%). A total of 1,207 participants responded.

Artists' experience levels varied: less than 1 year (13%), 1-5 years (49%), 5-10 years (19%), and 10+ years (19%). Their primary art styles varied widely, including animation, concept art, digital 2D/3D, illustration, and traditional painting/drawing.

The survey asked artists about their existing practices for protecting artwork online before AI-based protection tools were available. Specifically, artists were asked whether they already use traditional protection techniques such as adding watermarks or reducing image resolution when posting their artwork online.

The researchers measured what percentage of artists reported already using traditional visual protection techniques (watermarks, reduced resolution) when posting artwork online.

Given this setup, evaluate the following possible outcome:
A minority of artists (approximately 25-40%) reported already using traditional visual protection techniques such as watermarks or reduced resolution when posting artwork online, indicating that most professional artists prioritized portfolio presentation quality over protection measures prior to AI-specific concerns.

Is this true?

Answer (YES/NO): NO